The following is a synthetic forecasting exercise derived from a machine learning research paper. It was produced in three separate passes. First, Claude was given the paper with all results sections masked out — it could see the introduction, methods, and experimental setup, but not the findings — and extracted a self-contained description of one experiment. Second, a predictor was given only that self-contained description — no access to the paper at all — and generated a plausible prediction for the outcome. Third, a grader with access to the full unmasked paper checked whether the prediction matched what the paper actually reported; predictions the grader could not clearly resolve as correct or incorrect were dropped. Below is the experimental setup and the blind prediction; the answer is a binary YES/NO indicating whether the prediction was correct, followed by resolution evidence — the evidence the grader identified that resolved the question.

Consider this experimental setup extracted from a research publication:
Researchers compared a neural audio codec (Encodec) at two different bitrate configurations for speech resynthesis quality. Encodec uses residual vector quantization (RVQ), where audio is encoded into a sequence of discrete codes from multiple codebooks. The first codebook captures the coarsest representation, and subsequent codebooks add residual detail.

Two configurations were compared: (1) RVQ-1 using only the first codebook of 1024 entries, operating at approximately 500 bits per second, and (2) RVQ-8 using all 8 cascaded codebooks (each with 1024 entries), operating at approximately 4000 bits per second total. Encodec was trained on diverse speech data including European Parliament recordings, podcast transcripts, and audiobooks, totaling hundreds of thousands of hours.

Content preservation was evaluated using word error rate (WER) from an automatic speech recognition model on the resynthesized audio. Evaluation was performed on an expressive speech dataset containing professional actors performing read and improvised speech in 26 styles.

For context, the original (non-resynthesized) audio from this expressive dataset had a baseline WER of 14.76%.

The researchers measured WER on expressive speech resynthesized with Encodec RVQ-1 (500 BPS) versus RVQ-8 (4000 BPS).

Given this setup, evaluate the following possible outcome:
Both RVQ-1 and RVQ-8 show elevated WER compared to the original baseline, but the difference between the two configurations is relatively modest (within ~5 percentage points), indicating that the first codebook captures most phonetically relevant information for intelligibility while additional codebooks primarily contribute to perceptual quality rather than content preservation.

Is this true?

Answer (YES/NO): NO